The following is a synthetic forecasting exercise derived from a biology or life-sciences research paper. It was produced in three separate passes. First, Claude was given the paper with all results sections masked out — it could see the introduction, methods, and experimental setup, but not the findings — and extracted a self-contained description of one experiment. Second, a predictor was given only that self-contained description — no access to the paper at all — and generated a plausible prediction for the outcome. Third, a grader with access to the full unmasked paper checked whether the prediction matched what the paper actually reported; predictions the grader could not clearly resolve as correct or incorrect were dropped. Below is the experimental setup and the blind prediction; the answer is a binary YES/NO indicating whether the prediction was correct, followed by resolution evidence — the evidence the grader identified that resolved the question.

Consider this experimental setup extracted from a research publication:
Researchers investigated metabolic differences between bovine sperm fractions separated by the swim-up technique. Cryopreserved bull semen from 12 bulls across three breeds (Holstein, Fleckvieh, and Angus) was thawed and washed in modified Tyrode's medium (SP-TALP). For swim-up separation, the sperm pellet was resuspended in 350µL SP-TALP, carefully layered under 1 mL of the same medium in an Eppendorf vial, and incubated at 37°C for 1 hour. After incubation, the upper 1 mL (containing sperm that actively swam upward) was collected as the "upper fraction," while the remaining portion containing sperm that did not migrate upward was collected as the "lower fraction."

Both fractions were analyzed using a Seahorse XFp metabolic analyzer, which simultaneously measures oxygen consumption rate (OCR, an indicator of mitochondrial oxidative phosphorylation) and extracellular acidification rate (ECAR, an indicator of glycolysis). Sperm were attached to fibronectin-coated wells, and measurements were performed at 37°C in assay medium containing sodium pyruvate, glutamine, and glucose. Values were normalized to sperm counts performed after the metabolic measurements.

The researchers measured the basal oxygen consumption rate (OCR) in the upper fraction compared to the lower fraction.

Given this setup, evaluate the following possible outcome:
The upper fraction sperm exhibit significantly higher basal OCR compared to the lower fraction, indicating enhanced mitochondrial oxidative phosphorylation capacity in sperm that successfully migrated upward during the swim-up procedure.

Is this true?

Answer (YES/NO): YES